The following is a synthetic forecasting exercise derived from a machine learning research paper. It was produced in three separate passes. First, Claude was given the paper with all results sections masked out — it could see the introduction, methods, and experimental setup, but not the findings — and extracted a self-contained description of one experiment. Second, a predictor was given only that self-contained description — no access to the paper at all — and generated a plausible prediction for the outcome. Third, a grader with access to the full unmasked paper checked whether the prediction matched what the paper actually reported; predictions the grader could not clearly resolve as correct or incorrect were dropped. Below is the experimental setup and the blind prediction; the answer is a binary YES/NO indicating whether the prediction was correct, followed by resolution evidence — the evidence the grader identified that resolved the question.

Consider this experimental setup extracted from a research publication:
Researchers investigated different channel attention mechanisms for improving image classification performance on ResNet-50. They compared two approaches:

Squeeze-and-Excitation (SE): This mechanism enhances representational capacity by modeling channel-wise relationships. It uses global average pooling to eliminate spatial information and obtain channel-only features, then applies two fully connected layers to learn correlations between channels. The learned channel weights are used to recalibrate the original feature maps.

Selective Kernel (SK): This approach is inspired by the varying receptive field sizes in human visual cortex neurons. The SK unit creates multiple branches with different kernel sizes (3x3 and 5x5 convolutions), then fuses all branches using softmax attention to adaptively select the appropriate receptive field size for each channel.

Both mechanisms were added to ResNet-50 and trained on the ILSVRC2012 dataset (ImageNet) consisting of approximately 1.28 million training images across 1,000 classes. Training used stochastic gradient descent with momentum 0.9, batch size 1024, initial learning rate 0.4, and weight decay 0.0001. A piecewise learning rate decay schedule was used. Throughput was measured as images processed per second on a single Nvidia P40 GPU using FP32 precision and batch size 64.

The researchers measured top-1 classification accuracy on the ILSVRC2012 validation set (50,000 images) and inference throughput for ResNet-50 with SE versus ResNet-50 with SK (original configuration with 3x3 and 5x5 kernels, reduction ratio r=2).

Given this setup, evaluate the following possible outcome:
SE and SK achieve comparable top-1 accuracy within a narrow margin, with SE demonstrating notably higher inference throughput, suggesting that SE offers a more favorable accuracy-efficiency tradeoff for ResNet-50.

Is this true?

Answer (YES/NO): NO